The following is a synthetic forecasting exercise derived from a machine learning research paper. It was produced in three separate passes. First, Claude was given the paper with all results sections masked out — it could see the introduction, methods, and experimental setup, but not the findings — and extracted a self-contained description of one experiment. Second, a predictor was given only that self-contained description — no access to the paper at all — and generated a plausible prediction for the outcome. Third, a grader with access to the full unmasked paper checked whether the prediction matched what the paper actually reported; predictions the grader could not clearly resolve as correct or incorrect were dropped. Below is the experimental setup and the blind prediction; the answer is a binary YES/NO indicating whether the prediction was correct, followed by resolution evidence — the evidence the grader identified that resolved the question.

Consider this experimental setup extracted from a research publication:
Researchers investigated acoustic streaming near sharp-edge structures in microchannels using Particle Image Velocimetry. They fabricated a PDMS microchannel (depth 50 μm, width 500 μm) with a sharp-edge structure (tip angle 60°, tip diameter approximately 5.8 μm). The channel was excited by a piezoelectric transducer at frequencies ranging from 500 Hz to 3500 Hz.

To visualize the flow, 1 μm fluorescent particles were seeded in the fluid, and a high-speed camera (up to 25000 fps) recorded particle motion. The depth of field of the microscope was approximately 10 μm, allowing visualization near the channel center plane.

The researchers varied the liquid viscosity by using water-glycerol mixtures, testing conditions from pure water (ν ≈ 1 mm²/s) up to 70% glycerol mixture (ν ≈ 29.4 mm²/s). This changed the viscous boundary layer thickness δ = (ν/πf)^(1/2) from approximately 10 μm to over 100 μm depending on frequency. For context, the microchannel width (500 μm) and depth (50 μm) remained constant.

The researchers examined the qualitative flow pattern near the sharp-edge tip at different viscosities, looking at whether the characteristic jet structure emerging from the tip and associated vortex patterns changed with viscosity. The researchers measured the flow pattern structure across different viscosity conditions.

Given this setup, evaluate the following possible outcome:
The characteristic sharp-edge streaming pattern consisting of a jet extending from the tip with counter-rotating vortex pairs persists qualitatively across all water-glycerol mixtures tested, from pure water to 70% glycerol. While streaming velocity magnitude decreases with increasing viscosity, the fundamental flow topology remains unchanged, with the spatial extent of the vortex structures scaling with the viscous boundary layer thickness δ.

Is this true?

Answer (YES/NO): NO